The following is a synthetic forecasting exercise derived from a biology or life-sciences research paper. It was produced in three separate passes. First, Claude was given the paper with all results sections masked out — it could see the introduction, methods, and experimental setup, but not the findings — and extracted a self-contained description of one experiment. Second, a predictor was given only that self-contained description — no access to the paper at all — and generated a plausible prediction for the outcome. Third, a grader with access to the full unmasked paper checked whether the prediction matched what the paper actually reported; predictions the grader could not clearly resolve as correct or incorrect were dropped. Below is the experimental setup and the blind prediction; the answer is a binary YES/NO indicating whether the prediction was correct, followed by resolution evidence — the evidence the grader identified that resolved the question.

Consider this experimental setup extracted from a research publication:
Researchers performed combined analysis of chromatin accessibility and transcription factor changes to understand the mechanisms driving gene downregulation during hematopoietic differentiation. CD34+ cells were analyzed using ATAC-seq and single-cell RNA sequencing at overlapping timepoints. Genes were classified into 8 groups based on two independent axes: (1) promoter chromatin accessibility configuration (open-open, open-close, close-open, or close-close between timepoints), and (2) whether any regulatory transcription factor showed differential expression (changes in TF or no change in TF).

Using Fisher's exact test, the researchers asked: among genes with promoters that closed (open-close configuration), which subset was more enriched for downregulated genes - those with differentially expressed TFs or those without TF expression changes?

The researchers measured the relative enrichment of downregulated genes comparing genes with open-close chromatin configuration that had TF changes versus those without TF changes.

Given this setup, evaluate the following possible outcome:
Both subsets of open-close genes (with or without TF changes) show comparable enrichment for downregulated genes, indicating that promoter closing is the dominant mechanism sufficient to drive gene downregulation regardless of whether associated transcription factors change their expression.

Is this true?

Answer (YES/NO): NO